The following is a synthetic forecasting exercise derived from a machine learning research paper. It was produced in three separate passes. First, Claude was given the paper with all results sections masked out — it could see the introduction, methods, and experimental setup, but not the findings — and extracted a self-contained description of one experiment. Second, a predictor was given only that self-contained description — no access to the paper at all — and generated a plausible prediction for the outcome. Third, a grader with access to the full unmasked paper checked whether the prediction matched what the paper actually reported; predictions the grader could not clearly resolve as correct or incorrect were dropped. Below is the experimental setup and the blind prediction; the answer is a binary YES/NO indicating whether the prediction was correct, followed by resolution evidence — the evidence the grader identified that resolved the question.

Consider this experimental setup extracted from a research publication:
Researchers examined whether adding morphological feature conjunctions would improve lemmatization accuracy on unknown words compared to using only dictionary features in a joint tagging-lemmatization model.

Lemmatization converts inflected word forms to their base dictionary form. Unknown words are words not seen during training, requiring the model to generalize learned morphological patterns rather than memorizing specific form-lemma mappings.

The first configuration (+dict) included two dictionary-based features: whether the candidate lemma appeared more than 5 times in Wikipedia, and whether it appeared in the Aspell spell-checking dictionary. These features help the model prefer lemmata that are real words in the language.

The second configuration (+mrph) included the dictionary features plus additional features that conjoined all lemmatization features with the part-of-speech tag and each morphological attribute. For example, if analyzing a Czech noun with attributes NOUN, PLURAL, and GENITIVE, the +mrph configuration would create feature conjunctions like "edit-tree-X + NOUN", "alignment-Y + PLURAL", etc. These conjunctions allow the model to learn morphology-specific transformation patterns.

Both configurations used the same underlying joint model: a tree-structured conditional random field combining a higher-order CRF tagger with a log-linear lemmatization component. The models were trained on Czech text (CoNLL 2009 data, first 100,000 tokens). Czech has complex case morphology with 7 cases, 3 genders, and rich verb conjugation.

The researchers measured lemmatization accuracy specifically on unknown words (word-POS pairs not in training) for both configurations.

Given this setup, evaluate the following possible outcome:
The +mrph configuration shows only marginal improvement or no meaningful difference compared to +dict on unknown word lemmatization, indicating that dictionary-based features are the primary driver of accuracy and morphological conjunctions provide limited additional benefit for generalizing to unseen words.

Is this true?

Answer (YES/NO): NO